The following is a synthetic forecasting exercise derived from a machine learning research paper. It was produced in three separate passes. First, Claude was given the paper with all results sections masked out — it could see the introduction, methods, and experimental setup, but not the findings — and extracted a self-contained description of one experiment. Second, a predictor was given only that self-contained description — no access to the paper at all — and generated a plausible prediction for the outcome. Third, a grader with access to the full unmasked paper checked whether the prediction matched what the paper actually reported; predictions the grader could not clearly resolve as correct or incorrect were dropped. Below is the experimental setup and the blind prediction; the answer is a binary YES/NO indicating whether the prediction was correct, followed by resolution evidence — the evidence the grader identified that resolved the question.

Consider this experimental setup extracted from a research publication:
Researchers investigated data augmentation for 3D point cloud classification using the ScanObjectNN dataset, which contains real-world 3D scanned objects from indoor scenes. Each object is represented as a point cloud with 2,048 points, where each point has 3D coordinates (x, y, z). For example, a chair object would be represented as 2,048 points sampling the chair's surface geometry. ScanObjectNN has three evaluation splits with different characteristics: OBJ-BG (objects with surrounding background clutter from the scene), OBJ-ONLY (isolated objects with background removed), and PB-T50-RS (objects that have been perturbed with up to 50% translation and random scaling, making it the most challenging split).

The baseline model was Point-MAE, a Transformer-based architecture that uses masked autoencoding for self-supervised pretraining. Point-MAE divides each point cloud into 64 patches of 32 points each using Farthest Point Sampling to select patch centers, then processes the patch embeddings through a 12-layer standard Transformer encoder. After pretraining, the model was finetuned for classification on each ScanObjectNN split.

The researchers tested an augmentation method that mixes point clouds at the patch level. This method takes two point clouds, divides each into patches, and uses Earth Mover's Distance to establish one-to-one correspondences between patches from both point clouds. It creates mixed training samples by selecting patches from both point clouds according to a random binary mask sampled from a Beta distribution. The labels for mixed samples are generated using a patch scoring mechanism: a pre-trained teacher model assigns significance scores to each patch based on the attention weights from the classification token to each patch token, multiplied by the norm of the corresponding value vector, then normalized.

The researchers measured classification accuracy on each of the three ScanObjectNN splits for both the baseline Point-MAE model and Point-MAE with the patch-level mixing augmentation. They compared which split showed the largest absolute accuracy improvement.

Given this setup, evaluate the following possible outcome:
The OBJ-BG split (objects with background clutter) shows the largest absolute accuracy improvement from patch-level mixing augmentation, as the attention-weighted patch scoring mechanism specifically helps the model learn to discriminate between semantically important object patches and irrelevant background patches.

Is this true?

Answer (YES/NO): NO